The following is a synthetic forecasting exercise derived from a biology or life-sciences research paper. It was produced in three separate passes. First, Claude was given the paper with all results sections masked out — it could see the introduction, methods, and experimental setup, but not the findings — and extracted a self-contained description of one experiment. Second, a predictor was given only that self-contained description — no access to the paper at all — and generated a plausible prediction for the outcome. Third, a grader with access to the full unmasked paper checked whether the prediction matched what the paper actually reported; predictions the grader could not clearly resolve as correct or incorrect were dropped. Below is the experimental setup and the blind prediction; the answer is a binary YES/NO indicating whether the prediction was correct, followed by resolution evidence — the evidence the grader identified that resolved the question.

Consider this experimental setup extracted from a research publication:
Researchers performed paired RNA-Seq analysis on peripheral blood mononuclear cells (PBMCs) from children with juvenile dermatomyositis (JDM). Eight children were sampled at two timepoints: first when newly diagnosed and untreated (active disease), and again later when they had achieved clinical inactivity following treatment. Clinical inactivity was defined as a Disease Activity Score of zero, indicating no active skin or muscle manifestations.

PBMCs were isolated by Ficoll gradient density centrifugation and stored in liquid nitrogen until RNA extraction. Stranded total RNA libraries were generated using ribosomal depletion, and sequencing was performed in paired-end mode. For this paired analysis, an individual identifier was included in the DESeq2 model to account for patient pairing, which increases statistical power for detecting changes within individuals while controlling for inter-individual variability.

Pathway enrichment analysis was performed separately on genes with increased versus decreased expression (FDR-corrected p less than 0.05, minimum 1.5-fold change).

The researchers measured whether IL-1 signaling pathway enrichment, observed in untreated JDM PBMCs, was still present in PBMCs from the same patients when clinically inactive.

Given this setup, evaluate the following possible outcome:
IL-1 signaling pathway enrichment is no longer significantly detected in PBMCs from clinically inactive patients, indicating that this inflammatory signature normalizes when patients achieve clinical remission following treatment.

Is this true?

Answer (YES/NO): NO